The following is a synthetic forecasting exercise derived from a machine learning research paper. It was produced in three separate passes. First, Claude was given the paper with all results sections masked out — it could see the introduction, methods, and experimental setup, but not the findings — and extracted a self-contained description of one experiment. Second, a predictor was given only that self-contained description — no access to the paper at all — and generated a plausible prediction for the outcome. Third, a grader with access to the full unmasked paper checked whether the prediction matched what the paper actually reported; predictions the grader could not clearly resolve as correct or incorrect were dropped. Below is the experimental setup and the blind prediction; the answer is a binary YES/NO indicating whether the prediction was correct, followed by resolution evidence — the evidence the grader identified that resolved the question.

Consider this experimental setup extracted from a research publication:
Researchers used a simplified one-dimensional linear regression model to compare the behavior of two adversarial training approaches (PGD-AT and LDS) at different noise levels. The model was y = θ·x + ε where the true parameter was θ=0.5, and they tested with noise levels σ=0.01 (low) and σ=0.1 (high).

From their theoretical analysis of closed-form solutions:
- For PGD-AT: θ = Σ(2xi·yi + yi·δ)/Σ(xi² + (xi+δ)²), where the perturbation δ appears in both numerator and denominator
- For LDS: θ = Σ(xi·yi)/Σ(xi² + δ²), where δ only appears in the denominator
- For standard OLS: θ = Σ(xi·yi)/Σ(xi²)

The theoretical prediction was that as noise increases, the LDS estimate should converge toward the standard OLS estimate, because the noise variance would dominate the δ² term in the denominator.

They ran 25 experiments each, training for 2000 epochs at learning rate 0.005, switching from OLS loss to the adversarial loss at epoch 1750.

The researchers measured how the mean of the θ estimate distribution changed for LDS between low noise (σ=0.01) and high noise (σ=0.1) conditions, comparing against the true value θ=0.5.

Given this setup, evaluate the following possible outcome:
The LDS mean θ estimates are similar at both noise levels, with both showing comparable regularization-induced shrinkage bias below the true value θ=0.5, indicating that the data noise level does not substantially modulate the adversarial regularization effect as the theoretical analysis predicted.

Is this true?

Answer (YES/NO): NO